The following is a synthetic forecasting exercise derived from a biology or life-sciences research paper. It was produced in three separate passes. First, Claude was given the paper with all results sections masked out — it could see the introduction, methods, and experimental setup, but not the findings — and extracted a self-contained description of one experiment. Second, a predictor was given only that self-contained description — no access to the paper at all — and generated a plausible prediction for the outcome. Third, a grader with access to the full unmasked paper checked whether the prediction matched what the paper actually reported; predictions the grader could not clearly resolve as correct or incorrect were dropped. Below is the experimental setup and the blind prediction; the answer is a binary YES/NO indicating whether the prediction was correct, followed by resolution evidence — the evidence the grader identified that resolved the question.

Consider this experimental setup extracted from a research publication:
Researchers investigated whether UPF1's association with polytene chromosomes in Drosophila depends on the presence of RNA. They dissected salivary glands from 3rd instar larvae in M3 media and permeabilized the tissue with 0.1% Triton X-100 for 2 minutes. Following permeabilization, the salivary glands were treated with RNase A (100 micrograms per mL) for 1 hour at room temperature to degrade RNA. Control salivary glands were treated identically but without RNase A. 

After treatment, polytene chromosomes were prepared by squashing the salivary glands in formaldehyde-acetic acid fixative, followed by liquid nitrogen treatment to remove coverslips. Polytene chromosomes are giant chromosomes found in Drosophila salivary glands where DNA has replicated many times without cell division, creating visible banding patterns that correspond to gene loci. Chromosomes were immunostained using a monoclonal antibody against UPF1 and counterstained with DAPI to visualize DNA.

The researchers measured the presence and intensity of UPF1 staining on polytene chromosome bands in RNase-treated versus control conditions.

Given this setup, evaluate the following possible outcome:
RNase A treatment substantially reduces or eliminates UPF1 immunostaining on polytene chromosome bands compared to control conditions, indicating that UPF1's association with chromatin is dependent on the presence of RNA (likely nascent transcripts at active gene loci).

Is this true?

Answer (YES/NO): NO